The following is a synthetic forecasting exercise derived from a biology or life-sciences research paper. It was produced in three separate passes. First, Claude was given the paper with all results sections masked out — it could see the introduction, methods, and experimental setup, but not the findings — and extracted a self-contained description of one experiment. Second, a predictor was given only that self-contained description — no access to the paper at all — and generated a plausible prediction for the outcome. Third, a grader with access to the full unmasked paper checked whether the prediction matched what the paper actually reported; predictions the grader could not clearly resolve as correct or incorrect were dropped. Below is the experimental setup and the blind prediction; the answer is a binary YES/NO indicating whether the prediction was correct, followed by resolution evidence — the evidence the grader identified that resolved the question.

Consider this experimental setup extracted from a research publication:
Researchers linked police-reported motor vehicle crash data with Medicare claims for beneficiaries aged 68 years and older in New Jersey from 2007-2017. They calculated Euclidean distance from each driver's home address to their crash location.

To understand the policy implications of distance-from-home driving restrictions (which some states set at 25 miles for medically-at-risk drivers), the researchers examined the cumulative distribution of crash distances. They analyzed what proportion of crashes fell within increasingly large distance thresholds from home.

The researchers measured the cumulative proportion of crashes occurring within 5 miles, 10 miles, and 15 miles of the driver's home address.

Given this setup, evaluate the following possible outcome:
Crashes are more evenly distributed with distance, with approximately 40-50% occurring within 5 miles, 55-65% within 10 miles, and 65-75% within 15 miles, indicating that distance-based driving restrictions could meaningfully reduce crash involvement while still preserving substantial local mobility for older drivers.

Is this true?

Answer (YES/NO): NO